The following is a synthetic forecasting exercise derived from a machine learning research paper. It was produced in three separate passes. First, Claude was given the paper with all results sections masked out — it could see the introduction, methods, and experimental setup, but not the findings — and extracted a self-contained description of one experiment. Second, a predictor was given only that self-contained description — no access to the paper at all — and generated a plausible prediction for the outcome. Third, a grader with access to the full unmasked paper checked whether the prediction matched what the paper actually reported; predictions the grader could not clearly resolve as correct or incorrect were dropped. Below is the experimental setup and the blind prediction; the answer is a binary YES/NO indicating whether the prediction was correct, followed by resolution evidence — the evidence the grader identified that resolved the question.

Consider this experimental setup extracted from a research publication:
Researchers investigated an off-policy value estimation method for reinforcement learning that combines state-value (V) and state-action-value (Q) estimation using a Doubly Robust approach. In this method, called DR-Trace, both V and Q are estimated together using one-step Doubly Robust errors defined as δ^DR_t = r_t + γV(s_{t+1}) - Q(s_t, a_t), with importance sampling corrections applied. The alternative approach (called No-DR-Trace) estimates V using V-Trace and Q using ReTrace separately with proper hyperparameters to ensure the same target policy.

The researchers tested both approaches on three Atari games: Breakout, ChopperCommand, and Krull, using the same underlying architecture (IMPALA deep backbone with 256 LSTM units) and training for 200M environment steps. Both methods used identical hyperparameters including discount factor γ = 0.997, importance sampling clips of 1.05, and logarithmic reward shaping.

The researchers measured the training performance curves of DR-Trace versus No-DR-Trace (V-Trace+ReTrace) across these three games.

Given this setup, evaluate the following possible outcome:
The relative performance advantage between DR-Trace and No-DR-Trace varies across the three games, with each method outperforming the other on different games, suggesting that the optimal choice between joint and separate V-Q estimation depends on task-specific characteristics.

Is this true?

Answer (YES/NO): YES